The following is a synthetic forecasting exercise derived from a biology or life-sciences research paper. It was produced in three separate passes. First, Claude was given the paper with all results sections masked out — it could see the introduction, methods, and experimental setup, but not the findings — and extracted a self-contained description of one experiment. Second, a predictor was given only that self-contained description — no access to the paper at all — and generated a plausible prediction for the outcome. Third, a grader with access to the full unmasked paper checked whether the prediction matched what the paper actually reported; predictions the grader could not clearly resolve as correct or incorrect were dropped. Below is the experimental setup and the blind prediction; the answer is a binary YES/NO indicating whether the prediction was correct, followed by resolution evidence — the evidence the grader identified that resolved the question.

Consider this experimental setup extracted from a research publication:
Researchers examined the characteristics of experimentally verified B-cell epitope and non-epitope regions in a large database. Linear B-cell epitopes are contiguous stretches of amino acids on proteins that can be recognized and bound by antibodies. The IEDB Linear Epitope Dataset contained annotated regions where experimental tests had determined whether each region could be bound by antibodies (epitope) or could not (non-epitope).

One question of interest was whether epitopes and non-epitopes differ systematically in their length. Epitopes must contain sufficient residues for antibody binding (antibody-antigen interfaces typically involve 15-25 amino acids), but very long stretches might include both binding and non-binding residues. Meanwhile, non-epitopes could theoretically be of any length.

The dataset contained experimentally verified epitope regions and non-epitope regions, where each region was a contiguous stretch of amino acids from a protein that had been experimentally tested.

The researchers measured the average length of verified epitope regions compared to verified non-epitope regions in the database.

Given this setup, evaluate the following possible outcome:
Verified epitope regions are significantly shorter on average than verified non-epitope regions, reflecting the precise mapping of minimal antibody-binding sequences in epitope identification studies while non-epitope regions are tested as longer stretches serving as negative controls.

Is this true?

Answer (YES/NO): NO